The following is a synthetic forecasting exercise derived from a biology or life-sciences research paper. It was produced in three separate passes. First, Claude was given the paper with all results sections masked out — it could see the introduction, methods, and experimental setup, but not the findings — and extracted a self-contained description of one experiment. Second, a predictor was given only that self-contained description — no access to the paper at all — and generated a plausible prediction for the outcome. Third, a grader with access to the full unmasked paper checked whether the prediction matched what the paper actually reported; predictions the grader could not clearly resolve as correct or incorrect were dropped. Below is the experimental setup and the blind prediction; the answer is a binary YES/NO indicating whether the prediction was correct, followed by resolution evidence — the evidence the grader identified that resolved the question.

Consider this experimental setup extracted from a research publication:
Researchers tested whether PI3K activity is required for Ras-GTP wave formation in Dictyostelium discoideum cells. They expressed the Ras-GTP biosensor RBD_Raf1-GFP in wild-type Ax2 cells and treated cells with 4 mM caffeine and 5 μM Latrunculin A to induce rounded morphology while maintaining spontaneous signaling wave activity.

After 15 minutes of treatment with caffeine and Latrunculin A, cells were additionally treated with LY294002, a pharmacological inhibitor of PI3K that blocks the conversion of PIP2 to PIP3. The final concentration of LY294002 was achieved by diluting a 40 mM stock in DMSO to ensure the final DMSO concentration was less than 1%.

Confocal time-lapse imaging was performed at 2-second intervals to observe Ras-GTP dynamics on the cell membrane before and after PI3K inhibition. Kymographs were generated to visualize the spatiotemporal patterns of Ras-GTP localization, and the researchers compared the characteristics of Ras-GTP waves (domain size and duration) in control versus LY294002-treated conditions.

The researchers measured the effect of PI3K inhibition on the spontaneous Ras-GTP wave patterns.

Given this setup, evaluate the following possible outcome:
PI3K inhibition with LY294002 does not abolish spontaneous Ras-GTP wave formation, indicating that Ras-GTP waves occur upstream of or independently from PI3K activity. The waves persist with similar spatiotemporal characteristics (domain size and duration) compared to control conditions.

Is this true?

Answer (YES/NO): NO